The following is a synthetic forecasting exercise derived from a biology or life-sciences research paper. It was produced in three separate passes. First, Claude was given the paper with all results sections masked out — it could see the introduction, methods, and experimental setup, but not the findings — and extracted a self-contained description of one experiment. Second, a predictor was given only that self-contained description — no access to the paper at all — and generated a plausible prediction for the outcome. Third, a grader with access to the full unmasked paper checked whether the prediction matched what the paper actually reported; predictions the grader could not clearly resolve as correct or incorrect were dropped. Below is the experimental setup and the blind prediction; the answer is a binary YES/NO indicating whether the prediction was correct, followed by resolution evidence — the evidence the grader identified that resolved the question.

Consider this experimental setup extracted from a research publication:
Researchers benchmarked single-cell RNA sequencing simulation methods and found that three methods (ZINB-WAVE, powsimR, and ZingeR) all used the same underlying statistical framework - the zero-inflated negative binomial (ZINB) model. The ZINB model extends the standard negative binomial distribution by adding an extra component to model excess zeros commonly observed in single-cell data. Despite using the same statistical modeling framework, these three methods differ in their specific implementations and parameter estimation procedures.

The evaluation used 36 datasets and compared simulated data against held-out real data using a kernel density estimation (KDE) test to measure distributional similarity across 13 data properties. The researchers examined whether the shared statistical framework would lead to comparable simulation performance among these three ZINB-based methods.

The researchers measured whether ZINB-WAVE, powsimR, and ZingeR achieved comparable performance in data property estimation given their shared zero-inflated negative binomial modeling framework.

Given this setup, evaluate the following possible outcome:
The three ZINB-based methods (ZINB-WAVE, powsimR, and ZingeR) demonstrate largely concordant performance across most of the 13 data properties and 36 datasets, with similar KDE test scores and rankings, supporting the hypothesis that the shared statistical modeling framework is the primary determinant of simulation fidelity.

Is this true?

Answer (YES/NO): NO